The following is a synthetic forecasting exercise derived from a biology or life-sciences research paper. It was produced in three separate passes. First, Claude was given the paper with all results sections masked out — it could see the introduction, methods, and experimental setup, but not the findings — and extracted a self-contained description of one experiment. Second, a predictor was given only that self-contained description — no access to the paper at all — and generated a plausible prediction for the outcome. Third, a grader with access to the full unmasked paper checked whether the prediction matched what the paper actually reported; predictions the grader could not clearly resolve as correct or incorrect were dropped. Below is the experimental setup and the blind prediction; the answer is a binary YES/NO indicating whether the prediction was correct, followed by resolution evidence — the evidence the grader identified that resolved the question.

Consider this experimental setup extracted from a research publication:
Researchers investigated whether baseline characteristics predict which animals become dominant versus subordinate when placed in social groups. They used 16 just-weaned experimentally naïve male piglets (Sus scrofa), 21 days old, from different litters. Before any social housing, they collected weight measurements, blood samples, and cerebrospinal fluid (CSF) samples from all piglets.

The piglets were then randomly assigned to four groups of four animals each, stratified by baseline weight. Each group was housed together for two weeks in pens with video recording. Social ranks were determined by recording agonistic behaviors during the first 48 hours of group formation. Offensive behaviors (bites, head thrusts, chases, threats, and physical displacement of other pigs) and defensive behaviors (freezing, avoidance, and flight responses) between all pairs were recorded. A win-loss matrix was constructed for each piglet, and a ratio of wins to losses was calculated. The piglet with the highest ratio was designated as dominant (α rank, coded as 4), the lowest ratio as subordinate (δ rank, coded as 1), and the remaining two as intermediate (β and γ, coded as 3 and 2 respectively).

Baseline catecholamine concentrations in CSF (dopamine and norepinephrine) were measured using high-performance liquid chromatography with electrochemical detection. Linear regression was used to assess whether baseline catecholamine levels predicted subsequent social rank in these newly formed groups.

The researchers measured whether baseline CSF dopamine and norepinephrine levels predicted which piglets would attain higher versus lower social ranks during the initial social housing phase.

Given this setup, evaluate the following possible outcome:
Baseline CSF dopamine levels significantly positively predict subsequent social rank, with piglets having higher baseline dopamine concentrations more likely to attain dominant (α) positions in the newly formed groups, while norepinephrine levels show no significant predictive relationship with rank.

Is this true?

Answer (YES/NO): NO